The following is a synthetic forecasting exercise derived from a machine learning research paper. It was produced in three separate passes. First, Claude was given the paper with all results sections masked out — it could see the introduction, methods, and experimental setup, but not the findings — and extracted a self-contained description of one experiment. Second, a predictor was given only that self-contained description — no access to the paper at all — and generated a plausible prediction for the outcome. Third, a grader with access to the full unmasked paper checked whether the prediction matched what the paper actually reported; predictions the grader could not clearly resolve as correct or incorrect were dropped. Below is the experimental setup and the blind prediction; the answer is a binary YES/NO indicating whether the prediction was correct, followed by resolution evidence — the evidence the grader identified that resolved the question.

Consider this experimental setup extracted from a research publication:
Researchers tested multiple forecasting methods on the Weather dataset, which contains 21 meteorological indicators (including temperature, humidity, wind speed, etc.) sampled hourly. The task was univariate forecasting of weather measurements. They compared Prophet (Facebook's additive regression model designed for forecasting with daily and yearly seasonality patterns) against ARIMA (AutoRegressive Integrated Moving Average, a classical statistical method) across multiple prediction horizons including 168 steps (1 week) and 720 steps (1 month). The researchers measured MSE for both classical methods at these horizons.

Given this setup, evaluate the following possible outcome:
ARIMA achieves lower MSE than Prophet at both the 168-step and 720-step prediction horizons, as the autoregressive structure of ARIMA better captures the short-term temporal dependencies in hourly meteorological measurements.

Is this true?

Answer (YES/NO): YES